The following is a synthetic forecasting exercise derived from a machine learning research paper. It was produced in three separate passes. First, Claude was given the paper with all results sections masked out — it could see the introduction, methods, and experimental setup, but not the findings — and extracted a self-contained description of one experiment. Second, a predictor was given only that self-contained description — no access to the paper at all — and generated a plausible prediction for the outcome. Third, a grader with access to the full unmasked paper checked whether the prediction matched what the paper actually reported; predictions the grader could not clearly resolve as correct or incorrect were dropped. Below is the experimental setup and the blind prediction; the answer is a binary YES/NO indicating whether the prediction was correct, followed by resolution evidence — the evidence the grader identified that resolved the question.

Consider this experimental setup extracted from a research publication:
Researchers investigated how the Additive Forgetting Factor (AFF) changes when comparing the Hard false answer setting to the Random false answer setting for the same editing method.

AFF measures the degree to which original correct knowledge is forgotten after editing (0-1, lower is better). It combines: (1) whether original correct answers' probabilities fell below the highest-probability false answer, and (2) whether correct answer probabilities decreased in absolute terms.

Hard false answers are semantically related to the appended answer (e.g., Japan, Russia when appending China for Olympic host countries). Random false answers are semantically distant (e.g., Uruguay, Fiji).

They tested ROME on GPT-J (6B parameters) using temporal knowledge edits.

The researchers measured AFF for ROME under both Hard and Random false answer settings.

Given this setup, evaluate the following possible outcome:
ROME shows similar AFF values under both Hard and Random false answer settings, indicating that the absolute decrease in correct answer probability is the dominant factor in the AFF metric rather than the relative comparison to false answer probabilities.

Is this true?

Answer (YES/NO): NO